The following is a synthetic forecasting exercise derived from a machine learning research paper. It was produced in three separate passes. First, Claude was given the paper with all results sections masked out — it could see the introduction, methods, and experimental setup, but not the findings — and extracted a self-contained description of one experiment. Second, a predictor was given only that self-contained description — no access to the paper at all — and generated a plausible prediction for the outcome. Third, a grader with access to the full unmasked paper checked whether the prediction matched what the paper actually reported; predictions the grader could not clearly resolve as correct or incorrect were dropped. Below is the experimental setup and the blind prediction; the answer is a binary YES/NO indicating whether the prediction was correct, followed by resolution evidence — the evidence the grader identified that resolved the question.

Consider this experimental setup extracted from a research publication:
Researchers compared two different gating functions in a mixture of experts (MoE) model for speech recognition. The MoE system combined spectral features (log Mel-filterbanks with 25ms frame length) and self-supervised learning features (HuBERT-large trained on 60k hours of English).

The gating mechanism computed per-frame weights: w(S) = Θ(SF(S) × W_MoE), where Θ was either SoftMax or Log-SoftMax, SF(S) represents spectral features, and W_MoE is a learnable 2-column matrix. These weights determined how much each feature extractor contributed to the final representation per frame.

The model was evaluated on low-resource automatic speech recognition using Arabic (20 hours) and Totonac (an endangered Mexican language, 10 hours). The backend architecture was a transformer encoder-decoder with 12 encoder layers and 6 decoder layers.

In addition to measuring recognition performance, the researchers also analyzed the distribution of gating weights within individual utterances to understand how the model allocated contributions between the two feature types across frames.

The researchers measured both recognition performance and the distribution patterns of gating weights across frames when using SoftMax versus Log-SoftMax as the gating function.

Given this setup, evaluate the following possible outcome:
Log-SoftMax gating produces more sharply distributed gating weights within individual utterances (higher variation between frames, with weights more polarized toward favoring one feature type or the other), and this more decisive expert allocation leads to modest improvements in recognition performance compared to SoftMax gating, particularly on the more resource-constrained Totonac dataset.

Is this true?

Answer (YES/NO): NO